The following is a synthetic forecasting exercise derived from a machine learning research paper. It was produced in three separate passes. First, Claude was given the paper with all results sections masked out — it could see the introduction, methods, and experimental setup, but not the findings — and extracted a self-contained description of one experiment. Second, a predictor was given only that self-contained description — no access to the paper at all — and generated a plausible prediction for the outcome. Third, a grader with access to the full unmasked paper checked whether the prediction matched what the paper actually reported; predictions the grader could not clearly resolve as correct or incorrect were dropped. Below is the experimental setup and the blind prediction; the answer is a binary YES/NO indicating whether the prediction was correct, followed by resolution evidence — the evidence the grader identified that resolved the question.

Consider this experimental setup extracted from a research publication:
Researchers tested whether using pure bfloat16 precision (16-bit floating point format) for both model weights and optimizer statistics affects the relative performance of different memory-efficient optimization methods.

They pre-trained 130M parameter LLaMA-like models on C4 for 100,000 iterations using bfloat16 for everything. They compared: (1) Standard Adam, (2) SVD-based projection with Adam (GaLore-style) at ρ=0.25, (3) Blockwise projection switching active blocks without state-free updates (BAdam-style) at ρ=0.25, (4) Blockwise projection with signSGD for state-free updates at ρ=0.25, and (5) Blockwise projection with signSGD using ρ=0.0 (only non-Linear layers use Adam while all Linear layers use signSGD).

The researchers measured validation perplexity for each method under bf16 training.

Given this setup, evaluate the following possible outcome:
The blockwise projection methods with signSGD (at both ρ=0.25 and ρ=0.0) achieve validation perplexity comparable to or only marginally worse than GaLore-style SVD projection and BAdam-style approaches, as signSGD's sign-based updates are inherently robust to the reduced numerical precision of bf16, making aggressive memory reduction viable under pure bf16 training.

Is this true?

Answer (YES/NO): NO